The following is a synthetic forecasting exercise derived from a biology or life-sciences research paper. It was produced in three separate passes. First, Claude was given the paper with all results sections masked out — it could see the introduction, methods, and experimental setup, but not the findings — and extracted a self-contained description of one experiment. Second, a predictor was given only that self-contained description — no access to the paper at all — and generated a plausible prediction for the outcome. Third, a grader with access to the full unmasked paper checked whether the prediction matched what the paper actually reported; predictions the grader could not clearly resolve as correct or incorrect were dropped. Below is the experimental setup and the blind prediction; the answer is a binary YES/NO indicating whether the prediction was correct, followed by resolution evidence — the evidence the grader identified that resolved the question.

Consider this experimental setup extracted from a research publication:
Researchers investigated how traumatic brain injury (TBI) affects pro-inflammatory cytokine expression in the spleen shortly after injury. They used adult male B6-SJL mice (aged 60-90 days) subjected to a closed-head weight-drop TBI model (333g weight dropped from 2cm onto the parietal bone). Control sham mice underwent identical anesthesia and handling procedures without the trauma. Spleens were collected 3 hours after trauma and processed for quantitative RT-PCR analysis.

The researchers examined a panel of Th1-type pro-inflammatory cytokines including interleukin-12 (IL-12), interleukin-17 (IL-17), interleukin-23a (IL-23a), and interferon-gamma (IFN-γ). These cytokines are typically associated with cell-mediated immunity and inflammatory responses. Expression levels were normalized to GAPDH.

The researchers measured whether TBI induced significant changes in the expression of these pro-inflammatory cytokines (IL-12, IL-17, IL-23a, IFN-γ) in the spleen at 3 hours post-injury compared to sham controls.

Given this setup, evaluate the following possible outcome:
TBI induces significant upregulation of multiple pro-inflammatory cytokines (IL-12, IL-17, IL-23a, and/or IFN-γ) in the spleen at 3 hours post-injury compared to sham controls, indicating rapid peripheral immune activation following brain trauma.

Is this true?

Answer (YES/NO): NO